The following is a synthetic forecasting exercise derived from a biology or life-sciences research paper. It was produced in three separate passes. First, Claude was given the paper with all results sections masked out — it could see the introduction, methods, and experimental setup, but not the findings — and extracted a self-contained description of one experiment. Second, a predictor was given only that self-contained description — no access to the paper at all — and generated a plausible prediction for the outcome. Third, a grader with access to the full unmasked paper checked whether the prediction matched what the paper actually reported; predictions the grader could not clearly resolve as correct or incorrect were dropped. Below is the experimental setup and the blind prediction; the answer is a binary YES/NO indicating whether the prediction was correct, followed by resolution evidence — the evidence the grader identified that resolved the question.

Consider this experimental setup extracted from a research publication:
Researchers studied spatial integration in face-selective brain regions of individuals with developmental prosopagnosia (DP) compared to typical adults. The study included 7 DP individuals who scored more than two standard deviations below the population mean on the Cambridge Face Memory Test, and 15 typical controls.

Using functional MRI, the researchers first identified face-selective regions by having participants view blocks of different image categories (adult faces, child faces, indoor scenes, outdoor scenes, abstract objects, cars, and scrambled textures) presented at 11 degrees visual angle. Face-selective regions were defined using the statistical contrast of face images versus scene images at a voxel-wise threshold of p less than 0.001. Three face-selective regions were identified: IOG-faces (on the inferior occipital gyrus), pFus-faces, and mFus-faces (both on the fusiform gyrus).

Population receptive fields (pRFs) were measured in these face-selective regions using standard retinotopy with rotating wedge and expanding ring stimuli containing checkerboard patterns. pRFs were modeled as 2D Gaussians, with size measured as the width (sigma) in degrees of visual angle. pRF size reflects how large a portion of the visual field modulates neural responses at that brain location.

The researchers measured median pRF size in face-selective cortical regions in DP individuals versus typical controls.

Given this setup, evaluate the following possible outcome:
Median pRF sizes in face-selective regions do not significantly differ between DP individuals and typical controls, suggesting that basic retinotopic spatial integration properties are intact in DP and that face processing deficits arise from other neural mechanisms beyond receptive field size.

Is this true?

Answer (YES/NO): NO